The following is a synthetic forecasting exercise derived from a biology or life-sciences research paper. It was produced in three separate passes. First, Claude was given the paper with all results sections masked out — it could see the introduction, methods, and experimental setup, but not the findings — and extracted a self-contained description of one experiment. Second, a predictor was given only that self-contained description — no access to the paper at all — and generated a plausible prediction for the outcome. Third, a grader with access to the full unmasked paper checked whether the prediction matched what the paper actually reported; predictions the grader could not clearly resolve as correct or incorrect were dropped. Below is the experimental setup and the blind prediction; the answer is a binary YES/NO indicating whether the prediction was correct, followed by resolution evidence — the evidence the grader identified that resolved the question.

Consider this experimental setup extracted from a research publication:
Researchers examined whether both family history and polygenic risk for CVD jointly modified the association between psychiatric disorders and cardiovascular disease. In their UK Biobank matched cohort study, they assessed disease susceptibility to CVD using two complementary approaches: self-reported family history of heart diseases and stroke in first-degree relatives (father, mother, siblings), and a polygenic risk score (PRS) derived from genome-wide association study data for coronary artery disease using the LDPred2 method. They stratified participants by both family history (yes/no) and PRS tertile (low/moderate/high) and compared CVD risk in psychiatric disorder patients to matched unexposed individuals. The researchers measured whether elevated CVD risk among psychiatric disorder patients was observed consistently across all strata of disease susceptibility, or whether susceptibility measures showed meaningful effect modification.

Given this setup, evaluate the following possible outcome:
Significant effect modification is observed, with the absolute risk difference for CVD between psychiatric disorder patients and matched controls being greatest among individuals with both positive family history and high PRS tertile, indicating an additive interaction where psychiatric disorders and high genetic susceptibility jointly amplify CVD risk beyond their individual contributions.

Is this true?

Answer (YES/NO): NO